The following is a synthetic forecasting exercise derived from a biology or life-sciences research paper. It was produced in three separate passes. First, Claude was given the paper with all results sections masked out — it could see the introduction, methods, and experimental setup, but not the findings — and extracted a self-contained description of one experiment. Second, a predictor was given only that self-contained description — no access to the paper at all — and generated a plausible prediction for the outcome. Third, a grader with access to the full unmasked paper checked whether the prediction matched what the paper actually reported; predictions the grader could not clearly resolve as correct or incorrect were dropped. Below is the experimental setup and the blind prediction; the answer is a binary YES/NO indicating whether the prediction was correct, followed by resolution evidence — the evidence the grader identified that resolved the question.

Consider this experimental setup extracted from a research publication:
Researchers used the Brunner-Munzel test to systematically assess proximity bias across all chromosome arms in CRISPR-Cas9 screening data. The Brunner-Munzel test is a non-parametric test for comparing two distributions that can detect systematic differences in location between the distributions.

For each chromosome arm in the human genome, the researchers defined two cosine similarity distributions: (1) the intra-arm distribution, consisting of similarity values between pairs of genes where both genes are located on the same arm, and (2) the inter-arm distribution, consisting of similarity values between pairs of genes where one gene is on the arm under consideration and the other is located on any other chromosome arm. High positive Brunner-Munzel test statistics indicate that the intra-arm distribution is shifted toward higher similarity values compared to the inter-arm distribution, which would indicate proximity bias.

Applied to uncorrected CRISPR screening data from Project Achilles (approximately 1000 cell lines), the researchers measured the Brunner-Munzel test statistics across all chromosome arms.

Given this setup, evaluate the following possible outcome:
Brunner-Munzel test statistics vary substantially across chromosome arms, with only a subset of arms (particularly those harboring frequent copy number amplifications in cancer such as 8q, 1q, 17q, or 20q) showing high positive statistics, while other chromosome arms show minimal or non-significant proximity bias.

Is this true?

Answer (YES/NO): NO